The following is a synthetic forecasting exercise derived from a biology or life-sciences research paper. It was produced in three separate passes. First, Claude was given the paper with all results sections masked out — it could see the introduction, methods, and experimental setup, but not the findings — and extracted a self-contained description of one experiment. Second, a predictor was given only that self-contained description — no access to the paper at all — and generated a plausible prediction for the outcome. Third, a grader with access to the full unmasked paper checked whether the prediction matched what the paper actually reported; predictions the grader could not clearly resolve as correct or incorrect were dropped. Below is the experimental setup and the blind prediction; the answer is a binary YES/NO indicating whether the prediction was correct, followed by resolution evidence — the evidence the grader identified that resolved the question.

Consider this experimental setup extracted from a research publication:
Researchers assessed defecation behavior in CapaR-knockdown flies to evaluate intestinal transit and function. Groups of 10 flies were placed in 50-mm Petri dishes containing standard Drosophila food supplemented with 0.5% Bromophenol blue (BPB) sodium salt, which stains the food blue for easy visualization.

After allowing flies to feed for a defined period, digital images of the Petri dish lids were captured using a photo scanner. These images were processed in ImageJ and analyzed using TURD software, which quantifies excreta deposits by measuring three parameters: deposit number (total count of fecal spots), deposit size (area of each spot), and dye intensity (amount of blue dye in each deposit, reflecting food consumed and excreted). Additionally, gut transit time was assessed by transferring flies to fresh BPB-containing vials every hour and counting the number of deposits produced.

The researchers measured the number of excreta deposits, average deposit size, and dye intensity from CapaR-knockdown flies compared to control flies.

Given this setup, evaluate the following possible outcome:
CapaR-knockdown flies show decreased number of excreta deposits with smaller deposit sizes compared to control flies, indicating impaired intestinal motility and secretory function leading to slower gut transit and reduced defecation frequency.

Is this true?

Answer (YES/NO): YES